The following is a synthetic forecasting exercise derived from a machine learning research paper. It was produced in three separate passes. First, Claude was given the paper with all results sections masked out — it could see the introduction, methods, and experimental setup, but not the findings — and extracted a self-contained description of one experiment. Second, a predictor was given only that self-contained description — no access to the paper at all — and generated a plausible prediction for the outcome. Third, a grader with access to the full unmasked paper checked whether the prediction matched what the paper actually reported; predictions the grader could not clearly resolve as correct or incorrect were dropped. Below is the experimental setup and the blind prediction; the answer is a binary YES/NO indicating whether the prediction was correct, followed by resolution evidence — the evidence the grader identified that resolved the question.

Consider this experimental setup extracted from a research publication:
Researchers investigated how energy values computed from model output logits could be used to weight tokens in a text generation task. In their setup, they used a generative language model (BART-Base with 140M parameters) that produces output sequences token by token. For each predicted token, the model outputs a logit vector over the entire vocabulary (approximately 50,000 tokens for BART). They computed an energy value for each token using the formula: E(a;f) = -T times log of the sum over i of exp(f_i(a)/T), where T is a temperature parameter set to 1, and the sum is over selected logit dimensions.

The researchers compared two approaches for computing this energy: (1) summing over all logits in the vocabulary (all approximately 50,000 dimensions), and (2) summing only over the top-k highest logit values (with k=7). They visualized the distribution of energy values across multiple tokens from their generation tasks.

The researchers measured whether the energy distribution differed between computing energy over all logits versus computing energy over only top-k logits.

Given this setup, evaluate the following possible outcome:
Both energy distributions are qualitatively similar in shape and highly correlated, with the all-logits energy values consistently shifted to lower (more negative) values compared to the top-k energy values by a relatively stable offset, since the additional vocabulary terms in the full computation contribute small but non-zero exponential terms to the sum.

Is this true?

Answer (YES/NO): NO